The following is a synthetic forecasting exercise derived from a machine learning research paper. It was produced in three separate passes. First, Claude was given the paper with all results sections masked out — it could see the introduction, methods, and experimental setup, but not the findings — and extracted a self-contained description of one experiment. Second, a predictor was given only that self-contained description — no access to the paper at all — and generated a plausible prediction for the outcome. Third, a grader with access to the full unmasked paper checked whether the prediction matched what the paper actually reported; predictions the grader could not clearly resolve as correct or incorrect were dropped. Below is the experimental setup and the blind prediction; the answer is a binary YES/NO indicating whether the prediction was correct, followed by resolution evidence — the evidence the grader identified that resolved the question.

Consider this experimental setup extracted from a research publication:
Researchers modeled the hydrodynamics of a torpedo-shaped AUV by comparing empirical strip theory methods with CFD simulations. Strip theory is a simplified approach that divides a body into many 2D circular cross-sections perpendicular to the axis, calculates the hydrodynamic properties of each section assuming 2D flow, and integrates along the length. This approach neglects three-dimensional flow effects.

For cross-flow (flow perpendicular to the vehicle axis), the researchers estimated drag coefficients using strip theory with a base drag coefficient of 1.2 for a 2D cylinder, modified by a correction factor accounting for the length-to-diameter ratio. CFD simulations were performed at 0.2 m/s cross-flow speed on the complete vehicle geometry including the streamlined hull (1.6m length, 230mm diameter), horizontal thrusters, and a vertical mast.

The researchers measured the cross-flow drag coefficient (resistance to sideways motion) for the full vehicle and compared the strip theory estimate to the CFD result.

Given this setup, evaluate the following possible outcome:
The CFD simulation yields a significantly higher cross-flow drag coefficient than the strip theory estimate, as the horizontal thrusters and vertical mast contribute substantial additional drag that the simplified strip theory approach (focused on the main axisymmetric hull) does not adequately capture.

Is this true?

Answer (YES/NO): NO